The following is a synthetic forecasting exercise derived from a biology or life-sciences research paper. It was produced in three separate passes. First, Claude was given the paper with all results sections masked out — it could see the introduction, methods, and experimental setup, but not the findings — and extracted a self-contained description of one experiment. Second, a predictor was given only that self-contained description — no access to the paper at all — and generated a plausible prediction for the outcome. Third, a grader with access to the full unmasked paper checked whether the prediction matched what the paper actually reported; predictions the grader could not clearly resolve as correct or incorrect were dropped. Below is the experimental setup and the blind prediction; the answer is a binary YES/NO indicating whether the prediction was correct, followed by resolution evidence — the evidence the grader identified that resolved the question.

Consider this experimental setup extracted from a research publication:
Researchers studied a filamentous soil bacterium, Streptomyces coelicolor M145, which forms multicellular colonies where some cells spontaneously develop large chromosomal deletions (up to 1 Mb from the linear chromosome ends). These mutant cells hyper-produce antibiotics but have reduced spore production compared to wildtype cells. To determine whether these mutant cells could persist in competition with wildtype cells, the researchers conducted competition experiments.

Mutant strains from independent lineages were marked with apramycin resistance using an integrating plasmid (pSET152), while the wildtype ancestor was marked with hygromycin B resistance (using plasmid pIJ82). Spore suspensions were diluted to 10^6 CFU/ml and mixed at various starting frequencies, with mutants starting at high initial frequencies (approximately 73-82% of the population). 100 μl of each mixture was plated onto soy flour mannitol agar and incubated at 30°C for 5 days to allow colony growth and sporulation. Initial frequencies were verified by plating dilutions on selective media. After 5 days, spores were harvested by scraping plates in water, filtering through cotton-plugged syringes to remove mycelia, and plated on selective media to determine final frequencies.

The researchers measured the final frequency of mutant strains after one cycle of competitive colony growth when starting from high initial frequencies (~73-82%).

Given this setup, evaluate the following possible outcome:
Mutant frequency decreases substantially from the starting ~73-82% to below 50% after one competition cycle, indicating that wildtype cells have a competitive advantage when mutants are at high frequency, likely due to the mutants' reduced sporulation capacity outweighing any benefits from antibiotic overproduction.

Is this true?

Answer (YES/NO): YES